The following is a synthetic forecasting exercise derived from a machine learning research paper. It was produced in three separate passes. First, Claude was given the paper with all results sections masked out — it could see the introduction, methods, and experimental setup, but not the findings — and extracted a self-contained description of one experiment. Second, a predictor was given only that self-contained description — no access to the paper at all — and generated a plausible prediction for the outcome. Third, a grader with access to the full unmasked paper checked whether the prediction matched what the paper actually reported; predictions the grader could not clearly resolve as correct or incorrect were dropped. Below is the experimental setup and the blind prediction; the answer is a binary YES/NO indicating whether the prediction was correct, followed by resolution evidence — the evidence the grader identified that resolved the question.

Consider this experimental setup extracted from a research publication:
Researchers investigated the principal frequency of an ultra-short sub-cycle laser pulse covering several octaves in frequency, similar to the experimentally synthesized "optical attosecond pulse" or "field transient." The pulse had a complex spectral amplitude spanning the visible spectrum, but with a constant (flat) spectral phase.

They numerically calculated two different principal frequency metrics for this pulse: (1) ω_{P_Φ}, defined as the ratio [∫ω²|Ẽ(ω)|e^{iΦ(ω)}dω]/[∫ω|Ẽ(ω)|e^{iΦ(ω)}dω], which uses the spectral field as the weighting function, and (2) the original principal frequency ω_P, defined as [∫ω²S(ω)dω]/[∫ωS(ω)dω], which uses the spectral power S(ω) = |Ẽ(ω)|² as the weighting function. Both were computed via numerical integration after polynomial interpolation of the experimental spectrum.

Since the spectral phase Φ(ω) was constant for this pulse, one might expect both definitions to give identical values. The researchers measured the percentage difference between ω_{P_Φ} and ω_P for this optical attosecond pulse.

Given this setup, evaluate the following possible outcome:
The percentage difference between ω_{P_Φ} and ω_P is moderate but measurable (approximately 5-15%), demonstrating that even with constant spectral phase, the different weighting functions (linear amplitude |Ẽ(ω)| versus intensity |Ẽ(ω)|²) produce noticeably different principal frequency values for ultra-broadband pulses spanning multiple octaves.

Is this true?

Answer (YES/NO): NO